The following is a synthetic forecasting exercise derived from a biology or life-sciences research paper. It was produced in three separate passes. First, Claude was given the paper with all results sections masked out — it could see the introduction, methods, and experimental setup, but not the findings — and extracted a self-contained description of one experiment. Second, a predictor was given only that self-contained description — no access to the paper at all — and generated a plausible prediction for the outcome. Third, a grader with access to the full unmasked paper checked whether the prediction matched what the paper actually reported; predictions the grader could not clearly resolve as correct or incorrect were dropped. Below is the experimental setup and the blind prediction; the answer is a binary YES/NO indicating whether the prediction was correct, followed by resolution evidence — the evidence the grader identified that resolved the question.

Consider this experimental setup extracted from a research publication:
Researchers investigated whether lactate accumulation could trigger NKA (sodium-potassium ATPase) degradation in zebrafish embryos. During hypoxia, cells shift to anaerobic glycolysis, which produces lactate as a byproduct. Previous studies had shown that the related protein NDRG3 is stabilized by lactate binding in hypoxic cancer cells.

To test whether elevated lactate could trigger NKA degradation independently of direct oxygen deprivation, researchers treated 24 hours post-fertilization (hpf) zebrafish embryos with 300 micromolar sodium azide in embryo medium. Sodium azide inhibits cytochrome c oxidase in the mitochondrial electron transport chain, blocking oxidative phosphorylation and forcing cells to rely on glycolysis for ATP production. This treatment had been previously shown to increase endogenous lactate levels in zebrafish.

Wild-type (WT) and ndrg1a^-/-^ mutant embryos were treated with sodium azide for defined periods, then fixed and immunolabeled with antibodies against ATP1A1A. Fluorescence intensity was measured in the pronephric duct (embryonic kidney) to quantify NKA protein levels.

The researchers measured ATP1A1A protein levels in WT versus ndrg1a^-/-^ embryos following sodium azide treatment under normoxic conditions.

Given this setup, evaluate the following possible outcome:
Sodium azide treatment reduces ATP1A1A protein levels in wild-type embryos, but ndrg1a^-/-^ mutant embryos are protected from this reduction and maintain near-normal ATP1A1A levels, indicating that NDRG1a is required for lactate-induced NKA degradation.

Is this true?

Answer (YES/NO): YES